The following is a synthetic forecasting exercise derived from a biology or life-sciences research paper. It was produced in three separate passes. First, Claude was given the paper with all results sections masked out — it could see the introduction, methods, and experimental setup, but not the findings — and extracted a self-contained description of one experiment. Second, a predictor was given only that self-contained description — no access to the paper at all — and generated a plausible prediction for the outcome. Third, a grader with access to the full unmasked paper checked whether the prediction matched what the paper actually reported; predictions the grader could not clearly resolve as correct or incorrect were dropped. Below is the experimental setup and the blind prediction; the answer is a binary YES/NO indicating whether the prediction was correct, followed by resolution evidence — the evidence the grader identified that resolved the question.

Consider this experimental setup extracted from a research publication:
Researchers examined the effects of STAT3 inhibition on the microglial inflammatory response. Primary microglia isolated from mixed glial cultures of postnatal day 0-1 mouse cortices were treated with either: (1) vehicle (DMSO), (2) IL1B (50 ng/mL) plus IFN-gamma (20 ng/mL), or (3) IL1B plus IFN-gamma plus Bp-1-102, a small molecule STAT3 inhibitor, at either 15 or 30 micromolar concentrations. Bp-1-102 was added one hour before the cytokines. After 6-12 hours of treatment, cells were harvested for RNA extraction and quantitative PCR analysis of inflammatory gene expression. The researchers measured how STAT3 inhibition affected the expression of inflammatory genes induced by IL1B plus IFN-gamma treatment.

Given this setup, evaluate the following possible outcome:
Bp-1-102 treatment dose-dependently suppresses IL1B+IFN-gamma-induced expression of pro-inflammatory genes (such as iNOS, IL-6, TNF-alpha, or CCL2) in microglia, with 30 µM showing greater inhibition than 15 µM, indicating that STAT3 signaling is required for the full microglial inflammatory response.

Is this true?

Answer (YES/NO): NO